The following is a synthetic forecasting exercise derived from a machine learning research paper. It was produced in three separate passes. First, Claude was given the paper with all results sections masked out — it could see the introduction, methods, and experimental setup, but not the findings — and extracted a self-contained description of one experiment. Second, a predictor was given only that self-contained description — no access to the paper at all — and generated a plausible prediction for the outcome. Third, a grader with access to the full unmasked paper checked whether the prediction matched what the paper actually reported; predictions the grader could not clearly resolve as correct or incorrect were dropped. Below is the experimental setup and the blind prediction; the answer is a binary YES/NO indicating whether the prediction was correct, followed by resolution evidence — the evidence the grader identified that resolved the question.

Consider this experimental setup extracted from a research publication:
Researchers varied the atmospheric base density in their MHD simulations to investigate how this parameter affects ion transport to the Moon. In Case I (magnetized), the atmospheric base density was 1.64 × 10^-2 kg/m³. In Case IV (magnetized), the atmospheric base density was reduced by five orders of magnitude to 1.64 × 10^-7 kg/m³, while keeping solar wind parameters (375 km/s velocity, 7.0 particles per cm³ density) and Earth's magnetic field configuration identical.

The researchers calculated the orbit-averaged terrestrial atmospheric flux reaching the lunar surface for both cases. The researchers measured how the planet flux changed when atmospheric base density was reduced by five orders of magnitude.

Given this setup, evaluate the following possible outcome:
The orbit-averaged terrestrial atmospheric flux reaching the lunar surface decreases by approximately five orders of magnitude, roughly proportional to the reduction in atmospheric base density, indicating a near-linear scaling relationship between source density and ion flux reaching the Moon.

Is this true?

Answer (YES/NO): NO